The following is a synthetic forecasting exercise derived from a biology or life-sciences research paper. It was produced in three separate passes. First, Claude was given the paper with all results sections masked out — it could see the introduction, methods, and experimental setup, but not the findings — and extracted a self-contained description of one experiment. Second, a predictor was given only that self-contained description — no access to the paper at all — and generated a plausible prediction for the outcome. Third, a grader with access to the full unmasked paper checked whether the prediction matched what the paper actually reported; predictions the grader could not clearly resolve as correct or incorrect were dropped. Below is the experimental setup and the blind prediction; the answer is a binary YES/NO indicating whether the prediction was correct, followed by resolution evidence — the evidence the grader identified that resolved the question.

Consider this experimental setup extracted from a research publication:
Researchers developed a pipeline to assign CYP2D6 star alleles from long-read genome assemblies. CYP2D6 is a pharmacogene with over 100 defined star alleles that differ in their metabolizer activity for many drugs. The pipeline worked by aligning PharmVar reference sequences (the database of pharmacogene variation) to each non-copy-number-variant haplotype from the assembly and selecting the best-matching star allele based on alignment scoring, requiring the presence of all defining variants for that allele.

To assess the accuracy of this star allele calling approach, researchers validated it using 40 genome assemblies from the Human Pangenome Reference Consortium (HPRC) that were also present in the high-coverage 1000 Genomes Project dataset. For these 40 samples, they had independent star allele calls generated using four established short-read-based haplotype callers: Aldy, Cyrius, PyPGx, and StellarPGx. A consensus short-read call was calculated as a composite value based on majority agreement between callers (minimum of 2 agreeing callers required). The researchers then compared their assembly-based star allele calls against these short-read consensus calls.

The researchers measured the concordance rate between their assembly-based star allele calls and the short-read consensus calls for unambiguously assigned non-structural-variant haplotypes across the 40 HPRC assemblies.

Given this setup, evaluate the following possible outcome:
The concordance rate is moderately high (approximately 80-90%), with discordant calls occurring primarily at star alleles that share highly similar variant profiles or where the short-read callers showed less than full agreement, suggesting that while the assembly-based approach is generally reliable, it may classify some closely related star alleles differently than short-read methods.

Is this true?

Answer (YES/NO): NO